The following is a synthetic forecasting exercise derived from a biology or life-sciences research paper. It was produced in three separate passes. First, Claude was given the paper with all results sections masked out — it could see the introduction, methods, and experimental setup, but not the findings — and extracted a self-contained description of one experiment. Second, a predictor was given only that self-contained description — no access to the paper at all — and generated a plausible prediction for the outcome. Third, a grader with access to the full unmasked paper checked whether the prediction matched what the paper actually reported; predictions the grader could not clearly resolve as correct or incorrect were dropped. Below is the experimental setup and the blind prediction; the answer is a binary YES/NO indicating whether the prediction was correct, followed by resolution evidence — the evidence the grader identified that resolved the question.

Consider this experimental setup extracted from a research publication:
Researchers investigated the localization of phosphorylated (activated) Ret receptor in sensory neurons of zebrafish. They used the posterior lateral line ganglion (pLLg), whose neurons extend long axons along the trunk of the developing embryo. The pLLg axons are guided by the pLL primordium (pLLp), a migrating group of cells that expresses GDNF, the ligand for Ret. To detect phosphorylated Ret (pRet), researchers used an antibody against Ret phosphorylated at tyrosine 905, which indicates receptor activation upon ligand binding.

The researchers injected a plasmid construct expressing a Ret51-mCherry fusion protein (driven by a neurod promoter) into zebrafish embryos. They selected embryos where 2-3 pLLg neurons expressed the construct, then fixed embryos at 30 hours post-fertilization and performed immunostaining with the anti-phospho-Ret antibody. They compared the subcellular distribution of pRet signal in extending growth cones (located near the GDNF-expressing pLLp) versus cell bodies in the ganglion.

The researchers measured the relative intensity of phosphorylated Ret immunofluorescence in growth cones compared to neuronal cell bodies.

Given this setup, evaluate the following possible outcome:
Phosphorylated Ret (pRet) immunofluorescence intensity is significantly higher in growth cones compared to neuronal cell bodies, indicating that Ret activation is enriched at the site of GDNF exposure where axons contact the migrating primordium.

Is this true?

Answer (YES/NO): YES